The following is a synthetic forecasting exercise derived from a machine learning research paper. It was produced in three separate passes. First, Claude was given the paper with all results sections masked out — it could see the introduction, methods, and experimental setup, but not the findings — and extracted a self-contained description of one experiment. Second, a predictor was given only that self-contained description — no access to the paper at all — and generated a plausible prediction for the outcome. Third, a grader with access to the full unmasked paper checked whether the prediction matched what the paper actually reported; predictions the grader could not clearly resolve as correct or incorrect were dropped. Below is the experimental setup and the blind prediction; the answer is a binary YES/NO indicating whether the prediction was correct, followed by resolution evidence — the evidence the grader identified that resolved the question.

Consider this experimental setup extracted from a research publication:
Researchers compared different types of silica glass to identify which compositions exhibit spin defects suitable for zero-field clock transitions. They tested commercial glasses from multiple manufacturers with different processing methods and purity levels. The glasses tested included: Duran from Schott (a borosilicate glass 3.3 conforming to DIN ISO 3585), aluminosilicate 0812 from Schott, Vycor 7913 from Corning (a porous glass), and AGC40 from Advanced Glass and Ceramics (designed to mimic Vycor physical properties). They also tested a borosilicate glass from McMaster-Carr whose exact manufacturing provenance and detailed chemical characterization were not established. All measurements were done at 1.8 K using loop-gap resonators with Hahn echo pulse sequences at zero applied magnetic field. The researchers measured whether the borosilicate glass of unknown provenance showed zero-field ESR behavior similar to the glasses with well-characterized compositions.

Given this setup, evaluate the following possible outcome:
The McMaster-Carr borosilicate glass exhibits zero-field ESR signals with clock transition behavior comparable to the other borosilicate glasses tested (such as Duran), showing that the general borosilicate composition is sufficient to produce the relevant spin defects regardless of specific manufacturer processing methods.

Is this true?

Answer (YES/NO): YES